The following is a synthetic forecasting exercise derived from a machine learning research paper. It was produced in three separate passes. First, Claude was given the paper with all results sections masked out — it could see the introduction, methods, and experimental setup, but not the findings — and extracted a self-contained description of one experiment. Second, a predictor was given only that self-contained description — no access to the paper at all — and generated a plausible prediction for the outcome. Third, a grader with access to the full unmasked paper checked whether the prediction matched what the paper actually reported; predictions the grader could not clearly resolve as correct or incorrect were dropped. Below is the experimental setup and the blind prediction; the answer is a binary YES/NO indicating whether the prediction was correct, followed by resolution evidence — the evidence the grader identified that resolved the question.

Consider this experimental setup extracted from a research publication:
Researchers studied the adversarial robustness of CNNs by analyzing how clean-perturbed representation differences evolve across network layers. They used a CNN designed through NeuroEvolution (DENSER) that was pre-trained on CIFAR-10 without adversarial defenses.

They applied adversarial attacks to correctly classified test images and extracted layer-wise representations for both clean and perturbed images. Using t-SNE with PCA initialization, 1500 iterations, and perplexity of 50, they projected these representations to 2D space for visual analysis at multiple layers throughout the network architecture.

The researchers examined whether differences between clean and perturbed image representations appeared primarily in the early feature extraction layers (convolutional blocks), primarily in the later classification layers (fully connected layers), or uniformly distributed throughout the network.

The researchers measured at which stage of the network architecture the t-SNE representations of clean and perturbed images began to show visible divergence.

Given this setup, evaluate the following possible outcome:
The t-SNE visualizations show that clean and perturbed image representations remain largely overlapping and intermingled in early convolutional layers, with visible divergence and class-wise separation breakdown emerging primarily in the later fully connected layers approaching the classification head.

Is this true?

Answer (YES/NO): NO